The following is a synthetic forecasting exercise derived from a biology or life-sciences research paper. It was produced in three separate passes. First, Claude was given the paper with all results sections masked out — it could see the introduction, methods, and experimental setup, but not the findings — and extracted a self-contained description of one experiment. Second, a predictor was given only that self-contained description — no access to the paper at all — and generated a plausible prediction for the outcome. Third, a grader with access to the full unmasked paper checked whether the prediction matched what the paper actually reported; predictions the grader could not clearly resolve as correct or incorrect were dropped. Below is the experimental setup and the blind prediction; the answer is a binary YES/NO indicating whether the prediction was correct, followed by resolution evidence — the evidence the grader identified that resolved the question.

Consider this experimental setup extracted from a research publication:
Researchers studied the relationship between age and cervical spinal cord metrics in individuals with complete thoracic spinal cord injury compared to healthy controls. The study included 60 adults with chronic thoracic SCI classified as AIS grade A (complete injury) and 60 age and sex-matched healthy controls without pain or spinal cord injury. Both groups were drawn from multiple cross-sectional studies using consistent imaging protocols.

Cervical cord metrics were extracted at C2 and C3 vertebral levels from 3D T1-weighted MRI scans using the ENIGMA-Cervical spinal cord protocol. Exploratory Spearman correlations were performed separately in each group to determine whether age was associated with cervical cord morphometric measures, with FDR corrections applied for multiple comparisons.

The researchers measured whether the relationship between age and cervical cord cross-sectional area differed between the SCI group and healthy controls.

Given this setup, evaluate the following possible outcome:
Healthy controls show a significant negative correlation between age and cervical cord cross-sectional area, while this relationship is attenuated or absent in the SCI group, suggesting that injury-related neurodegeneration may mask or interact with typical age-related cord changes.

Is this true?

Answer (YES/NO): YES